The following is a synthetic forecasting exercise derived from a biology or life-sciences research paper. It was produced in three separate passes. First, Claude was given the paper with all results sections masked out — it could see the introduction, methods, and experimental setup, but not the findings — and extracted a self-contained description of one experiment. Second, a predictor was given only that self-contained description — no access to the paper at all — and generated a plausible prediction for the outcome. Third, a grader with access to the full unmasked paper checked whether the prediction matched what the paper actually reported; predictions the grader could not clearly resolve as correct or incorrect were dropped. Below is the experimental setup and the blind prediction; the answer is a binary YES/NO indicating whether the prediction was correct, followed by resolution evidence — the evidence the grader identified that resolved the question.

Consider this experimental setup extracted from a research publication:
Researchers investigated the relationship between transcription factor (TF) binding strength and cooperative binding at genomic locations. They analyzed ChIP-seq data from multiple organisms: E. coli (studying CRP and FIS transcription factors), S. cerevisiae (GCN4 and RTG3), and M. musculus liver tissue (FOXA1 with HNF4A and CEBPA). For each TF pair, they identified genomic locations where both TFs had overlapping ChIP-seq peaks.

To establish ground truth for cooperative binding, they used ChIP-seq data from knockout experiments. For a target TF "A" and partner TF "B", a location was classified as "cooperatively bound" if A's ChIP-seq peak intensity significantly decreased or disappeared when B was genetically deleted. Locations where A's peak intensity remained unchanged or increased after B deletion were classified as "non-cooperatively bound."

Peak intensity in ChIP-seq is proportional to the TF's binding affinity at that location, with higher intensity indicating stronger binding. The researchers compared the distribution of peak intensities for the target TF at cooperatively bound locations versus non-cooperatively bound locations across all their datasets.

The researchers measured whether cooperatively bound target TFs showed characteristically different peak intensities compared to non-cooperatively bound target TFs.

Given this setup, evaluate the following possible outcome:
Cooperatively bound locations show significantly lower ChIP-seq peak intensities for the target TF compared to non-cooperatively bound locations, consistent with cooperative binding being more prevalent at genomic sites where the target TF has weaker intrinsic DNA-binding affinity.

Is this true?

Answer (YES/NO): YES